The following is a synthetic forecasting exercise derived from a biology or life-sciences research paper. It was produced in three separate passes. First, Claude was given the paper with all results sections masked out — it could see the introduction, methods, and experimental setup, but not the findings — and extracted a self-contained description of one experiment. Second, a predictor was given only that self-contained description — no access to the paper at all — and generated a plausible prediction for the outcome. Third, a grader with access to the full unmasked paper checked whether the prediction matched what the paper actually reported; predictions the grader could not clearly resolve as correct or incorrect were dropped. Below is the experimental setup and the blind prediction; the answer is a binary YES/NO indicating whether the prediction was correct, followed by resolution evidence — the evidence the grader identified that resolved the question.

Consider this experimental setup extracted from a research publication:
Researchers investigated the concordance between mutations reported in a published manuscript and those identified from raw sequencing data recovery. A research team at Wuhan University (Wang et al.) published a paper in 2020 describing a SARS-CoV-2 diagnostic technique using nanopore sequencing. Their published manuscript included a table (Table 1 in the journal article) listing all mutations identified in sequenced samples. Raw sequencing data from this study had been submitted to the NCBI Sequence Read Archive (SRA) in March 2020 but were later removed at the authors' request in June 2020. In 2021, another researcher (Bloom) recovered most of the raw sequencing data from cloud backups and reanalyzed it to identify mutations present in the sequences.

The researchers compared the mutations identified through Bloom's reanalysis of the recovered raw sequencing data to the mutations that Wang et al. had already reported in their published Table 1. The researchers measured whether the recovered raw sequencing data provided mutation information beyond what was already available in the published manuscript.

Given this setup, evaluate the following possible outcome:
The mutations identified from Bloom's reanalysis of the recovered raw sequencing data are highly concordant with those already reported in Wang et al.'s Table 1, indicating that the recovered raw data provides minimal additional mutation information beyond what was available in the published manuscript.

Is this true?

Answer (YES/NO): YES